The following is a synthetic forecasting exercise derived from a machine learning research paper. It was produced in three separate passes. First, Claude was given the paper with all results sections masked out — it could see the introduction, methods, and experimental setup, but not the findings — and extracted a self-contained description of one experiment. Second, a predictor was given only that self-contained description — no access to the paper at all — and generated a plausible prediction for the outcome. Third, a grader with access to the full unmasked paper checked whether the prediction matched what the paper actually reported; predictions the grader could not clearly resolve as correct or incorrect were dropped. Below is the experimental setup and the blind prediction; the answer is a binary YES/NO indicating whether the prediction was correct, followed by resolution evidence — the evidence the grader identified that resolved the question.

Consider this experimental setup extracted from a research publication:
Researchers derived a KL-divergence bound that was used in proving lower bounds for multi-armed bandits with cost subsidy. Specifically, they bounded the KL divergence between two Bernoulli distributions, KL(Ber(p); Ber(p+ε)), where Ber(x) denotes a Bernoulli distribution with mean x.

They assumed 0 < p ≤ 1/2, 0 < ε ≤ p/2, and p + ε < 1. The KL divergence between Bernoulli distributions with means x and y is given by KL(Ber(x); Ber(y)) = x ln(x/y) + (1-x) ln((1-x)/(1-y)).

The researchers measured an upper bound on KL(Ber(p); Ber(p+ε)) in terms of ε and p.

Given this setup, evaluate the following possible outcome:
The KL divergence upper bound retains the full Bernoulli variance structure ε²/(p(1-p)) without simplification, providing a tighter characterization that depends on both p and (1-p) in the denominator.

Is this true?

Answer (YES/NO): NO